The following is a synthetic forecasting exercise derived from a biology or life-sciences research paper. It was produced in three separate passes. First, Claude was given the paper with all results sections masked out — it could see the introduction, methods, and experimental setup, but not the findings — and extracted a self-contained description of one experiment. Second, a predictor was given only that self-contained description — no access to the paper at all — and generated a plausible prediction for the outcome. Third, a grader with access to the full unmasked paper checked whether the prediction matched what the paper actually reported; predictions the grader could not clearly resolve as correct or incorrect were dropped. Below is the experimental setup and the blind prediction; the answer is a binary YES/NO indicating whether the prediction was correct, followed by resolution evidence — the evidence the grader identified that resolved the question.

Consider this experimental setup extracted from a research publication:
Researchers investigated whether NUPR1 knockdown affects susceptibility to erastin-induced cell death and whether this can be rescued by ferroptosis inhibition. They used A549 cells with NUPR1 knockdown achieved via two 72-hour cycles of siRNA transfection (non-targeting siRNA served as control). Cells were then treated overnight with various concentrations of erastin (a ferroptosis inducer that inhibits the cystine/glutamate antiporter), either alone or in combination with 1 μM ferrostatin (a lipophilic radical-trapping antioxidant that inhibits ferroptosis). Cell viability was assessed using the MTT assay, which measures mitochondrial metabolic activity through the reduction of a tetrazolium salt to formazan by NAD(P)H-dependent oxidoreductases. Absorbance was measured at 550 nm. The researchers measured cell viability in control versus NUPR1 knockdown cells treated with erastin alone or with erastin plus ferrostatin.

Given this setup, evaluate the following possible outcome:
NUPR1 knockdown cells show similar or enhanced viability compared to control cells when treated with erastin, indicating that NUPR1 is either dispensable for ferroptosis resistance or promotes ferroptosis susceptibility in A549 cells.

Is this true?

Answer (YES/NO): NO